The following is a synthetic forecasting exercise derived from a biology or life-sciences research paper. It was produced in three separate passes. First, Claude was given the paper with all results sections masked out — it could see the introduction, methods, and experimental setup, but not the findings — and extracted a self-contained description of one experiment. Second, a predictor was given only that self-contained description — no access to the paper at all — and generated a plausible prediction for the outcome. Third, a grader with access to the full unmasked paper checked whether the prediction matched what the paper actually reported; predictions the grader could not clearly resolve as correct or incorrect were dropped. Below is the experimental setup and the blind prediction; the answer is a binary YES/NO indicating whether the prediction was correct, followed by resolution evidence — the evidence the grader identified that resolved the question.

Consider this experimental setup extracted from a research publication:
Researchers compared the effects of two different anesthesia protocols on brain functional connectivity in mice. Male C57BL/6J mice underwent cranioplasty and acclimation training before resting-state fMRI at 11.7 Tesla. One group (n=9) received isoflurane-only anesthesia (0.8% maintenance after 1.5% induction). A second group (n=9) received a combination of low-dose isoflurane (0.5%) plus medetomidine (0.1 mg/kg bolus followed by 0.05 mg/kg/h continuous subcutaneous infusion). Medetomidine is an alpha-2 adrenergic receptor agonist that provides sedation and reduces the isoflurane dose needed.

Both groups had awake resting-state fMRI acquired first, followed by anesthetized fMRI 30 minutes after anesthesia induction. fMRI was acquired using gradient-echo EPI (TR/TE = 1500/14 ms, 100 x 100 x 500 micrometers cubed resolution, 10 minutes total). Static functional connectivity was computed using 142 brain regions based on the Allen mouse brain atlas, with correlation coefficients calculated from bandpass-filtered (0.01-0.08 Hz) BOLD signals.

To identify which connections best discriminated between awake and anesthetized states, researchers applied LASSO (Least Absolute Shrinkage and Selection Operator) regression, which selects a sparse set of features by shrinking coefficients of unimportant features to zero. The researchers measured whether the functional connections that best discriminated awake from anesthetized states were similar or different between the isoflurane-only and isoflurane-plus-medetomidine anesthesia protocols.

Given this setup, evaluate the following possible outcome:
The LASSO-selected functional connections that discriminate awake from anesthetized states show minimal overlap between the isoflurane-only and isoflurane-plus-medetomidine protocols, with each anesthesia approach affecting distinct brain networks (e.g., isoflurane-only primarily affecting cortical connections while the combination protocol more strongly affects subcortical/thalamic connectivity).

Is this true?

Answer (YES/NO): NO